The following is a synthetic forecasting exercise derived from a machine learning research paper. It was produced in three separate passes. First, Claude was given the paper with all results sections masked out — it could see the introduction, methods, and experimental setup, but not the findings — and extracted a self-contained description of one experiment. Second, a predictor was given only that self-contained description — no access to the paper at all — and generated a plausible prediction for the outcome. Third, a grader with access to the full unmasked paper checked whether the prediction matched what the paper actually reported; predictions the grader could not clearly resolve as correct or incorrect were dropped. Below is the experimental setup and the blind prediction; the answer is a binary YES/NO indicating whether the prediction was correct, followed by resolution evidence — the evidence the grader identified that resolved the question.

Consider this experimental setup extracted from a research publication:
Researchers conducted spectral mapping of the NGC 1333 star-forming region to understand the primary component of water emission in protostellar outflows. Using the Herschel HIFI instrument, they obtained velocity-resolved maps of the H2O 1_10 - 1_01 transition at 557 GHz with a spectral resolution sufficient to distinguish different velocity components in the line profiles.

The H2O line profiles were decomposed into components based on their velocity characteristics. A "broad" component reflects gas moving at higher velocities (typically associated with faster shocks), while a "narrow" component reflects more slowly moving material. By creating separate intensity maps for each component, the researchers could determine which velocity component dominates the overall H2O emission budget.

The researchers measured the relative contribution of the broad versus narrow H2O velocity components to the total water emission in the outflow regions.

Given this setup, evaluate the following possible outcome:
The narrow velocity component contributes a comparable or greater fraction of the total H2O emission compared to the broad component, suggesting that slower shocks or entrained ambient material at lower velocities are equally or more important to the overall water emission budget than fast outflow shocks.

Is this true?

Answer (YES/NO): NO